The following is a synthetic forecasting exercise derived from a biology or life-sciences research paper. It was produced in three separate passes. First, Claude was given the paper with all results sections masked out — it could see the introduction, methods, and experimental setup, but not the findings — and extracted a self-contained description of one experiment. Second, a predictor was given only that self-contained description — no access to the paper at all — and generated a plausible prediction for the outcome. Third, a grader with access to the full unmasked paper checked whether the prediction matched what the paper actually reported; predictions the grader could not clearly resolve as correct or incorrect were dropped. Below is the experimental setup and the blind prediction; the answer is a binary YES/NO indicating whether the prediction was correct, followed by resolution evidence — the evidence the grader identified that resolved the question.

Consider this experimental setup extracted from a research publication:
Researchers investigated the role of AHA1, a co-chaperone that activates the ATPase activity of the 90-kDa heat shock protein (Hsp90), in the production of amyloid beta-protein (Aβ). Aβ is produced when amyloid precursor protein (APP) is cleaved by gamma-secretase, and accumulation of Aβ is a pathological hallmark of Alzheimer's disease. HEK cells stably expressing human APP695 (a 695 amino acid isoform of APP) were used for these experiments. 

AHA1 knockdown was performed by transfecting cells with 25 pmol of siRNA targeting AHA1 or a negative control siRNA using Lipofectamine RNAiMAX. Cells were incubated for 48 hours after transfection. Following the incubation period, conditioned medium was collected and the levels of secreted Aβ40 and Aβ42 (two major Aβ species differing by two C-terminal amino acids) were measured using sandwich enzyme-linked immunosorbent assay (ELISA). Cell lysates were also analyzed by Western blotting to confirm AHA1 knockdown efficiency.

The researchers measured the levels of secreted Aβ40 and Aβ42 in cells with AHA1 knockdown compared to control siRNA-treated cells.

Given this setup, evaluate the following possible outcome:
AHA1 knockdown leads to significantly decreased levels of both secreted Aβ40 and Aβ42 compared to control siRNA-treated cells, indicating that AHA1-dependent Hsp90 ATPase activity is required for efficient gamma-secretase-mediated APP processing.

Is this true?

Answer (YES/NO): YES